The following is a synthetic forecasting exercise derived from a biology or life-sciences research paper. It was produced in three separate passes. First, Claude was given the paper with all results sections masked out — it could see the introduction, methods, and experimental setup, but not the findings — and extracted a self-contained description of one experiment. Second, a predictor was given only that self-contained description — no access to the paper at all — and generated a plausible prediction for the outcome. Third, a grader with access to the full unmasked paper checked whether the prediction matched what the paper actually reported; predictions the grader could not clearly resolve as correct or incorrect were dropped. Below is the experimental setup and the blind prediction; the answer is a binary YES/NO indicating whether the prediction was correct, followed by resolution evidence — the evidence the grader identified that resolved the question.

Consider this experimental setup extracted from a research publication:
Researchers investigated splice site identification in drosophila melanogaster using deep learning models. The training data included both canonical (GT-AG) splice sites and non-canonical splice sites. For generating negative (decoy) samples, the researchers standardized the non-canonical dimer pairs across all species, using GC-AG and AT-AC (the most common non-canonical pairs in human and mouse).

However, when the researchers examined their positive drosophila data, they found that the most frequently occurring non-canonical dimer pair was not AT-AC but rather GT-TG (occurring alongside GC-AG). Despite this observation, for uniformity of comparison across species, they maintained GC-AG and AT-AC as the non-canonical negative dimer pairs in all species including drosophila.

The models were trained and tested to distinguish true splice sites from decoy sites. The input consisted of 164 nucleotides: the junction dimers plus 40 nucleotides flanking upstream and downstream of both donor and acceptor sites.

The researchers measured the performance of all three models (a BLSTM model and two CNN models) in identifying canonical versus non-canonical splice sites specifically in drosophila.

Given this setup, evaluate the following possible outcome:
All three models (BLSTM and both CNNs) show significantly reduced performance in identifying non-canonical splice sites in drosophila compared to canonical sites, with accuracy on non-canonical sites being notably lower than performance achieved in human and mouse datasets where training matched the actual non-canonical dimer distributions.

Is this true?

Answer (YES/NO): YES